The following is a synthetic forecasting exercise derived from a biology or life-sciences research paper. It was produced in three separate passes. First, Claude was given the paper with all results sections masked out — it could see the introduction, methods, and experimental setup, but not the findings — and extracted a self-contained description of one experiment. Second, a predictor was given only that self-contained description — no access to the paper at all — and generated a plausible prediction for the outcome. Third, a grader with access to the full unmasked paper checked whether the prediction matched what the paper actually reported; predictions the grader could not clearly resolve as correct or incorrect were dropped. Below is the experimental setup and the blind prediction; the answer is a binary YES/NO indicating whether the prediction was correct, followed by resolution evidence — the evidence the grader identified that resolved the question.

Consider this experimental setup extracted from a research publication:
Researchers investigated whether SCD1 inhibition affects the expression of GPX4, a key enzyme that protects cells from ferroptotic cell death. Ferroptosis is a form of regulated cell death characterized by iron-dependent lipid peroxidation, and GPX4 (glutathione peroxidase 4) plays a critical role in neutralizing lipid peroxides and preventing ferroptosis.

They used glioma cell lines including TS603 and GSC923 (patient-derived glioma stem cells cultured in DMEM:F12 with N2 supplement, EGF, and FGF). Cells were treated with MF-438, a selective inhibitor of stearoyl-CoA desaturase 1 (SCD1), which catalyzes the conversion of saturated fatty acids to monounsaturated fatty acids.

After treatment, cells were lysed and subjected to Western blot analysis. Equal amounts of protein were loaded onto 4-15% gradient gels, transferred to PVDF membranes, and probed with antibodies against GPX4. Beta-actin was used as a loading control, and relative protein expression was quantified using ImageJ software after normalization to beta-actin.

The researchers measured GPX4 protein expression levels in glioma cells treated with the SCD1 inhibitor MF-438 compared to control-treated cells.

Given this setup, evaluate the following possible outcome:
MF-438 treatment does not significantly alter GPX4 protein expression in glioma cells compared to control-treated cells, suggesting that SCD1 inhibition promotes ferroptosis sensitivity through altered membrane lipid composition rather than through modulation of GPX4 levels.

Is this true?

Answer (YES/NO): NO